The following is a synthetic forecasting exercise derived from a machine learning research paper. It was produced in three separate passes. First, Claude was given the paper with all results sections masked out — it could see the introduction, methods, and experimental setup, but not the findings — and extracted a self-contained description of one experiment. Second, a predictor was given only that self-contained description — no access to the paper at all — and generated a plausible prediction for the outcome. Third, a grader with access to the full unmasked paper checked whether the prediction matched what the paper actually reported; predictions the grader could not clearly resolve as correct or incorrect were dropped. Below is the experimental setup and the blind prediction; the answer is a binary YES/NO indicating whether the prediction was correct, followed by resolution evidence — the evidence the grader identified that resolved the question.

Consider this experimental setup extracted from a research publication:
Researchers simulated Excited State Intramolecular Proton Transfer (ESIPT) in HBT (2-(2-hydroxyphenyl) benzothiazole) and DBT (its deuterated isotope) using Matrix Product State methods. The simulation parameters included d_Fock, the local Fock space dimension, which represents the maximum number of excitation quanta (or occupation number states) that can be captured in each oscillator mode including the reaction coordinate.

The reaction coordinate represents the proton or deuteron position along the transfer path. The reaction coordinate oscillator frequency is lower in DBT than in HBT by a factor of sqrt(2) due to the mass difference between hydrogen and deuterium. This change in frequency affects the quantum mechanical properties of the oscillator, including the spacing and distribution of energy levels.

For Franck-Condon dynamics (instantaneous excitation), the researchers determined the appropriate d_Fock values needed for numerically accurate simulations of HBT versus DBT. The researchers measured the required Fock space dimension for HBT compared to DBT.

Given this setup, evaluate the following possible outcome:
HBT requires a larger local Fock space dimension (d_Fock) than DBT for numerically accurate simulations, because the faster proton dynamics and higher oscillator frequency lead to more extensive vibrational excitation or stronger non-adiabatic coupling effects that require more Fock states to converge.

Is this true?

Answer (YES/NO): YES